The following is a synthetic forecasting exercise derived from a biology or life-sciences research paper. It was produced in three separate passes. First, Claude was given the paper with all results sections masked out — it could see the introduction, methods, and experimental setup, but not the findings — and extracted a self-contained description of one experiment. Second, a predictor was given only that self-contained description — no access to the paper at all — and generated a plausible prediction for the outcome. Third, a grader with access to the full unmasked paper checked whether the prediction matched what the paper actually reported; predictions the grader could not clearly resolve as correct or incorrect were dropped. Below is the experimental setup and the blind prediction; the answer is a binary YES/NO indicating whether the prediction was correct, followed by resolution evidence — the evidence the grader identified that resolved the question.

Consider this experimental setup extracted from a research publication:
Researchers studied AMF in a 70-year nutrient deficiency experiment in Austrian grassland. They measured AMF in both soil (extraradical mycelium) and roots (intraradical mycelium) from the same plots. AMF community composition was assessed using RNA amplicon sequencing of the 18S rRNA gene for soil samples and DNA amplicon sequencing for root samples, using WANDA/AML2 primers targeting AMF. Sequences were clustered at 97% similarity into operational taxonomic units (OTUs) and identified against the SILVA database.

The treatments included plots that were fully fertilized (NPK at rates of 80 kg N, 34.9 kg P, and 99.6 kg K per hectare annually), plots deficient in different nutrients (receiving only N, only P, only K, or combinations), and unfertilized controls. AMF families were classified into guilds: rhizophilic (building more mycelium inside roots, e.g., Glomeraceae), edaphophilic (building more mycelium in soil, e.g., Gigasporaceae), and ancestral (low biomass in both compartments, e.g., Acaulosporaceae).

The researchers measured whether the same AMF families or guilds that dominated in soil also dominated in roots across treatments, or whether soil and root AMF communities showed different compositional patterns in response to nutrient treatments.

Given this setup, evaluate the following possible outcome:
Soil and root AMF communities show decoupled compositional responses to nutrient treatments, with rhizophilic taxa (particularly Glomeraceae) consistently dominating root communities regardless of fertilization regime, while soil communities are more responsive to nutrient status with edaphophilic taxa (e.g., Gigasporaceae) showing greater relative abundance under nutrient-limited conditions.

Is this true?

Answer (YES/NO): NO